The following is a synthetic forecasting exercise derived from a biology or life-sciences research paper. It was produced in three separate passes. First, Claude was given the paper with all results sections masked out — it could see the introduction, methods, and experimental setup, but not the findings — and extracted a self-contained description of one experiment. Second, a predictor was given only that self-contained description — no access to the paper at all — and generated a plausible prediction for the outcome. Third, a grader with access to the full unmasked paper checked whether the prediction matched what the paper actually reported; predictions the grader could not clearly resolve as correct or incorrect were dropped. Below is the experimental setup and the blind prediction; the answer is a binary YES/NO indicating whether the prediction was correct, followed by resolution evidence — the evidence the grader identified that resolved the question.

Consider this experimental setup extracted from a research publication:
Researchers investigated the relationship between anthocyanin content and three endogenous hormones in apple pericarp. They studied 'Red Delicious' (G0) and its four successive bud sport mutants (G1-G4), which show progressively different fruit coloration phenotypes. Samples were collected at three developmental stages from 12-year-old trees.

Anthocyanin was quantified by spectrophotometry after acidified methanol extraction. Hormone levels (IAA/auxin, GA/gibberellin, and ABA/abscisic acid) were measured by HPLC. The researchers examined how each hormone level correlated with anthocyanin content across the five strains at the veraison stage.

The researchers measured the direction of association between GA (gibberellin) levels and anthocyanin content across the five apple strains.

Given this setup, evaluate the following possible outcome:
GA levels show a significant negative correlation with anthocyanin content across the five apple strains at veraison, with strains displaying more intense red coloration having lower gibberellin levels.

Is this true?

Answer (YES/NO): YES